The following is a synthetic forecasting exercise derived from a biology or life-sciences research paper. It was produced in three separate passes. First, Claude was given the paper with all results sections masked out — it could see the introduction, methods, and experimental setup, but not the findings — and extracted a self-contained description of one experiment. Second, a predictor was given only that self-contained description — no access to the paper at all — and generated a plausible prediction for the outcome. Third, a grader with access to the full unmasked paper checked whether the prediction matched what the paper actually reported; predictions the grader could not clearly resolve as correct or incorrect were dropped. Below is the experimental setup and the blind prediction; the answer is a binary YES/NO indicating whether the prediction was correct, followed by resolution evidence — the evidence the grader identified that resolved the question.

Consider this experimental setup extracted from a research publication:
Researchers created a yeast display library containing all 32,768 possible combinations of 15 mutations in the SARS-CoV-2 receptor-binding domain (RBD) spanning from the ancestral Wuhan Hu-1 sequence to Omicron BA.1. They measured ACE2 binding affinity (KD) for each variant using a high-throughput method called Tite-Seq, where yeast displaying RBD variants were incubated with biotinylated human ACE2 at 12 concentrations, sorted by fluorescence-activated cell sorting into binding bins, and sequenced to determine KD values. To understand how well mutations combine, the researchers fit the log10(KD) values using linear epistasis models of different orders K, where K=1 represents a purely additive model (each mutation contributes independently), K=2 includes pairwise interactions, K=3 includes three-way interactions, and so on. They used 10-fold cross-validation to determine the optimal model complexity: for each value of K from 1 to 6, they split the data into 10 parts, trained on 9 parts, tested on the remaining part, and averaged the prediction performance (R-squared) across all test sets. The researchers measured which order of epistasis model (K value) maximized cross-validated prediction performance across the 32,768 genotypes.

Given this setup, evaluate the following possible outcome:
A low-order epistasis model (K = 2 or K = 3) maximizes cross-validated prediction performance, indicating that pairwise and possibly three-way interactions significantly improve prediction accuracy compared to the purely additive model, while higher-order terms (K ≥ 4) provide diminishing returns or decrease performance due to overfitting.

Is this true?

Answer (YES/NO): NO